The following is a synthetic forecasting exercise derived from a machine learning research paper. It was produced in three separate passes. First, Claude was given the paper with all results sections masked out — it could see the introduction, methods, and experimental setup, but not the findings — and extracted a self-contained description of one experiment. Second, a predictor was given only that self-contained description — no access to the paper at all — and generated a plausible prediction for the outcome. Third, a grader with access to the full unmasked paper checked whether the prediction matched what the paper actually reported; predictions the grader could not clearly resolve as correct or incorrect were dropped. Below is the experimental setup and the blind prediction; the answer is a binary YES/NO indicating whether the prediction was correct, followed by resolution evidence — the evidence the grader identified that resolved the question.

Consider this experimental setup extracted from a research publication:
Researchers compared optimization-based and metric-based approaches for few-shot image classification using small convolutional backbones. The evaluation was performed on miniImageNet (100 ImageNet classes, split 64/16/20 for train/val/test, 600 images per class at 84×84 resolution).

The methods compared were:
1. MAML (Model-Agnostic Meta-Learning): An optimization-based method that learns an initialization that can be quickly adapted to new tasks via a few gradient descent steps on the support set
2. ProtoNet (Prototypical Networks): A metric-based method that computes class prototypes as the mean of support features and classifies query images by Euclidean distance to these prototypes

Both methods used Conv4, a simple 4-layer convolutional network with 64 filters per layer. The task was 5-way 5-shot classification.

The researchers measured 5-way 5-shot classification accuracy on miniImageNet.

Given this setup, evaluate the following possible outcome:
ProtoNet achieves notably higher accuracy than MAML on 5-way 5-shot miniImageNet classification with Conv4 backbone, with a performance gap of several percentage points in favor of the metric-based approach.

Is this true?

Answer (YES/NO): YES